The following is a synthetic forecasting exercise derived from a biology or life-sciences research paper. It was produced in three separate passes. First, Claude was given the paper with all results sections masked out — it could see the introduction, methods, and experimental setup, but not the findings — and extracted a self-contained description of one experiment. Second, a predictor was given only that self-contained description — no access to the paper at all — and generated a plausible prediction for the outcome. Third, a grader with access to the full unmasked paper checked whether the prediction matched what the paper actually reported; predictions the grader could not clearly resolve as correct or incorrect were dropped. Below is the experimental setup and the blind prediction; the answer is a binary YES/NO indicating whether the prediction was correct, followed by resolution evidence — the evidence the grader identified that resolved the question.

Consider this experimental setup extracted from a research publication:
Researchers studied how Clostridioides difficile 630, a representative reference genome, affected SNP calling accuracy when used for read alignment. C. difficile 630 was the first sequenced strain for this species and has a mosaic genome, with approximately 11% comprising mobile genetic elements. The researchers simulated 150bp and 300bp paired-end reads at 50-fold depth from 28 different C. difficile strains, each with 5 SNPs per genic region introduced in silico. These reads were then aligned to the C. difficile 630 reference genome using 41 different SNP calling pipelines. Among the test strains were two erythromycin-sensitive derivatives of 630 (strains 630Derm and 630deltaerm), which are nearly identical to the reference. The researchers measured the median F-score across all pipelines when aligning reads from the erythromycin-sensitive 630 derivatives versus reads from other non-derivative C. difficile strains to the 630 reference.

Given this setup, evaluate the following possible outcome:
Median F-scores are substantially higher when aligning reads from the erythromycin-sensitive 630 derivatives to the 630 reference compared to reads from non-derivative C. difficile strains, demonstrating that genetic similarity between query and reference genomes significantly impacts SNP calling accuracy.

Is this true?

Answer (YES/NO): YES